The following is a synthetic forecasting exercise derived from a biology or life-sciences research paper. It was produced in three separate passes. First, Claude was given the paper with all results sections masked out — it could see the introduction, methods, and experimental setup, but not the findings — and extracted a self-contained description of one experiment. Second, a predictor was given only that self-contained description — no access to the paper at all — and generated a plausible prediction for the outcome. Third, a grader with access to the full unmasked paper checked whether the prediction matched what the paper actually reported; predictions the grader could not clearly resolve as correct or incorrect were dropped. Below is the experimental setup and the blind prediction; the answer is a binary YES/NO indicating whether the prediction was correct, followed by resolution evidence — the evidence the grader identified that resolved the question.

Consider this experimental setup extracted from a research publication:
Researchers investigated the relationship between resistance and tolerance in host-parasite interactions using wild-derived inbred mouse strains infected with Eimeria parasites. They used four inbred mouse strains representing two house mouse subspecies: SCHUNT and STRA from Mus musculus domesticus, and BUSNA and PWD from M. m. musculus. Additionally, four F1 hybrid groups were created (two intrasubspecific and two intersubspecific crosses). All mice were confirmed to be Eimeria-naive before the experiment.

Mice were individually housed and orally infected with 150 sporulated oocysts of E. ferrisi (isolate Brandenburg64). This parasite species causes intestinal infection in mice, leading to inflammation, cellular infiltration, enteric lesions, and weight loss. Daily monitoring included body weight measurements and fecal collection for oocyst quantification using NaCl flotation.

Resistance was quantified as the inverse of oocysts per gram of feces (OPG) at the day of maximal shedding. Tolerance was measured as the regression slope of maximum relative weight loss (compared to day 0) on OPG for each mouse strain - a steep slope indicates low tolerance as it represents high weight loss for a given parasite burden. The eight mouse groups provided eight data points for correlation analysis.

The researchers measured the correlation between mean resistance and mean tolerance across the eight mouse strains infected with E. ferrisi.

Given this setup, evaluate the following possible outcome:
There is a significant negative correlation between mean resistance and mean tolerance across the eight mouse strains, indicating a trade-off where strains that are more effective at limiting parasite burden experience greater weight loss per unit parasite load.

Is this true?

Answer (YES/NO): NO